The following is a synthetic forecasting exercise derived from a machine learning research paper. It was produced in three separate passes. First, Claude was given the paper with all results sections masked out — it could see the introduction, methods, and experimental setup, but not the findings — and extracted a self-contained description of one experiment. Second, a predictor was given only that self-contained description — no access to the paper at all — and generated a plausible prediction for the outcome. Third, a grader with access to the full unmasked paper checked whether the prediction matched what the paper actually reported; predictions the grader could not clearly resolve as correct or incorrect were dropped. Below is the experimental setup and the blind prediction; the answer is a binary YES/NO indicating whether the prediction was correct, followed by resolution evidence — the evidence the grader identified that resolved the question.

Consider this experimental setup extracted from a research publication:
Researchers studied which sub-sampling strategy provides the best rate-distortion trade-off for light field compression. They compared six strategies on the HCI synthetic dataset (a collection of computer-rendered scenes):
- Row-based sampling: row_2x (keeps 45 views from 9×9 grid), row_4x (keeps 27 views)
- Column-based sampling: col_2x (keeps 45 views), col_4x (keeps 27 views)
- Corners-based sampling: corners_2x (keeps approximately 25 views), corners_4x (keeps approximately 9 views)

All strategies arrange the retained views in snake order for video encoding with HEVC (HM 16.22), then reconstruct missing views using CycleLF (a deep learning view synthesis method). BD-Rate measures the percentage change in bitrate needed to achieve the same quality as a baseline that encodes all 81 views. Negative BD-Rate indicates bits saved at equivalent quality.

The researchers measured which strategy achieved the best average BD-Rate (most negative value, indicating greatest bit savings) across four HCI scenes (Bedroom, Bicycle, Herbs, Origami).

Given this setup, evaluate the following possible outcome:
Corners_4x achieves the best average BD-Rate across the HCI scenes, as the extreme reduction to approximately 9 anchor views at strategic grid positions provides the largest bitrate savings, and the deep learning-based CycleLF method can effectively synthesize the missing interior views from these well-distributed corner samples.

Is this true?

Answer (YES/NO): YES